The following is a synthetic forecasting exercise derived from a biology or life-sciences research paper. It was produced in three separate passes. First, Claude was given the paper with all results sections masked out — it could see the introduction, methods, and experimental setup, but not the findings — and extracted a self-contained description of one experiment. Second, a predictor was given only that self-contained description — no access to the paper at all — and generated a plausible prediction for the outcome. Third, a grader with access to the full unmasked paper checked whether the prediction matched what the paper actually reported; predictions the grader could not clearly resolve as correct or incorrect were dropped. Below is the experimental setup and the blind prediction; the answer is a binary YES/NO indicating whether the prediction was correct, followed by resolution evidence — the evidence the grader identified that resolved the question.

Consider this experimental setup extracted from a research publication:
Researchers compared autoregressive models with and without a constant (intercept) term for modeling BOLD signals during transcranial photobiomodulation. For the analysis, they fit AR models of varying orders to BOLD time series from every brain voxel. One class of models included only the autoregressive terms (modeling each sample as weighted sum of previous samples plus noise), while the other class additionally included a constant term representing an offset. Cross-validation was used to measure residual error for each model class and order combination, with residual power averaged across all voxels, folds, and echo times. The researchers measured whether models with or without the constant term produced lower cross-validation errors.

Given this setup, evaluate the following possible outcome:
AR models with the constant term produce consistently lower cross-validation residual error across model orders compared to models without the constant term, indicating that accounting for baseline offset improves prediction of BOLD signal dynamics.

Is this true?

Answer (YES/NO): NO